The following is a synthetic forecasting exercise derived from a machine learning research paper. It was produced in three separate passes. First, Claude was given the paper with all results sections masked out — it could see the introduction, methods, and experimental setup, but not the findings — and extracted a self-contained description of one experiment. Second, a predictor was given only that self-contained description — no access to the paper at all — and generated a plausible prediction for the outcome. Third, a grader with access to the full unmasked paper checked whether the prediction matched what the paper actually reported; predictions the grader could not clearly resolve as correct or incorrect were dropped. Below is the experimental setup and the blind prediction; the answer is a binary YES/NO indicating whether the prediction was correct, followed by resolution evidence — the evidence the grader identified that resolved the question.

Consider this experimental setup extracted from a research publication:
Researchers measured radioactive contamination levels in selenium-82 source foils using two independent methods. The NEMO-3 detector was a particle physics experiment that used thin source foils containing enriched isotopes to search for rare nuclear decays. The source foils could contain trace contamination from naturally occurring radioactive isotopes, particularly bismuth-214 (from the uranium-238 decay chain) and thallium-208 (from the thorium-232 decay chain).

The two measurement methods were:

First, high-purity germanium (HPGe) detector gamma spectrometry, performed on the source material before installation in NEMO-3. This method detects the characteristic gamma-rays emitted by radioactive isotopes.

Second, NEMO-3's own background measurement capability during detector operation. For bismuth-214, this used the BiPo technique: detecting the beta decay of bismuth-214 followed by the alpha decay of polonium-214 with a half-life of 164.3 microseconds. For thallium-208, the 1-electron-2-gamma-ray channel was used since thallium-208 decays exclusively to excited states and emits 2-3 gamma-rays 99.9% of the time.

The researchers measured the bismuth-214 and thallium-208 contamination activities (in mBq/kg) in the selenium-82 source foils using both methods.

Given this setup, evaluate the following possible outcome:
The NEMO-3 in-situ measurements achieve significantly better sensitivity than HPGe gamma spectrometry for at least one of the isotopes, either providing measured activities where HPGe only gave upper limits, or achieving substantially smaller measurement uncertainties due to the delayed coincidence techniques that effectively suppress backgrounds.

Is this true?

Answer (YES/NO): YES